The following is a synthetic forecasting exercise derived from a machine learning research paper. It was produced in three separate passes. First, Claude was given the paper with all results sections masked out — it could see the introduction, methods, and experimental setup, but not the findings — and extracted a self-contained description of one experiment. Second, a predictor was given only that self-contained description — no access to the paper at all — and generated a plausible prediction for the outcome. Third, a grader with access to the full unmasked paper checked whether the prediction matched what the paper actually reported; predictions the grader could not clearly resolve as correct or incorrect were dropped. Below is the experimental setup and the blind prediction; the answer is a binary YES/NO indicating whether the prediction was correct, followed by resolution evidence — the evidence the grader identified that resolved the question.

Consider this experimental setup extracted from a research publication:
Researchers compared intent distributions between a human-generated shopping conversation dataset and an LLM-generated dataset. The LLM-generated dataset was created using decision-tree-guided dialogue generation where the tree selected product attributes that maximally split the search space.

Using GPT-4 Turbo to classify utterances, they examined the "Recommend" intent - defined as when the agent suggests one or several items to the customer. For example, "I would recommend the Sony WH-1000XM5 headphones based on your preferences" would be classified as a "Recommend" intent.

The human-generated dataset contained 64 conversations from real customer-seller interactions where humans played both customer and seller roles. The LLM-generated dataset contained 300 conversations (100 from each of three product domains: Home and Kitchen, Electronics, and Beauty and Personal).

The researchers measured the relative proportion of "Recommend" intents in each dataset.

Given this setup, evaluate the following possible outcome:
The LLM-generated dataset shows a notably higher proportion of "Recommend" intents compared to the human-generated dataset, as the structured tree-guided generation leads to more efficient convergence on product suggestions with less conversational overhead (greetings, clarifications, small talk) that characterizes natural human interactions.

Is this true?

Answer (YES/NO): NO